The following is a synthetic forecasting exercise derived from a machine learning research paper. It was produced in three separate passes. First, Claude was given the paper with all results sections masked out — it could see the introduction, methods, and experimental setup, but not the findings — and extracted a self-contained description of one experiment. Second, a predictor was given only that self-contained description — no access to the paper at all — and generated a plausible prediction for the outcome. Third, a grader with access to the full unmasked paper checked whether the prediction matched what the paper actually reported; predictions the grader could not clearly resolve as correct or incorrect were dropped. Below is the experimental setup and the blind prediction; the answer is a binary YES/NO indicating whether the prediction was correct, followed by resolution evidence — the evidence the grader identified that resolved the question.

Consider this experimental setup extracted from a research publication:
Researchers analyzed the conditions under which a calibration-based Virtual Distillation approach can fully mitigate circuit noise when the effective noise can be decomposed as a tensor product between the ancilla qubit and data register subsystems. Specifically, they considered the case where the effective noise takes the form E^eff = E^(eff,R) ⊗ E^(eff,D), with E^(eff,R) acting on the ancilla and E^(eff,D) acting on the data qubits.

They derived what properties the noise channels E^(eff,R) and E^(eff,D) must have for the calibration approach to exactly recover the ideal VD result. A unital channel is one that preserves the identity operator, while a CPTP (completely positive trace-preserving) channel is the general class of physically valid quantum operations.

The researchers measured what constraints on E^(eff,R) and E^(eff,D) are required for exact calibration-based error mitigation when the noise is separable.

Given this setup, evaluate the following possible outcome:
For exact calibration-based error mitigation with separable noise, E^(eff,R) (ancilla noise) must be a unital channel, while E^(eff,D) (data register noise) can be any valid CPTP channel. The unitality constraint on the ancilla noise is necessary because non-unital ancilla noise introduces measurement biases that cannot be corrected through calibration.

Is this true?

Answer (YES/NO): YES